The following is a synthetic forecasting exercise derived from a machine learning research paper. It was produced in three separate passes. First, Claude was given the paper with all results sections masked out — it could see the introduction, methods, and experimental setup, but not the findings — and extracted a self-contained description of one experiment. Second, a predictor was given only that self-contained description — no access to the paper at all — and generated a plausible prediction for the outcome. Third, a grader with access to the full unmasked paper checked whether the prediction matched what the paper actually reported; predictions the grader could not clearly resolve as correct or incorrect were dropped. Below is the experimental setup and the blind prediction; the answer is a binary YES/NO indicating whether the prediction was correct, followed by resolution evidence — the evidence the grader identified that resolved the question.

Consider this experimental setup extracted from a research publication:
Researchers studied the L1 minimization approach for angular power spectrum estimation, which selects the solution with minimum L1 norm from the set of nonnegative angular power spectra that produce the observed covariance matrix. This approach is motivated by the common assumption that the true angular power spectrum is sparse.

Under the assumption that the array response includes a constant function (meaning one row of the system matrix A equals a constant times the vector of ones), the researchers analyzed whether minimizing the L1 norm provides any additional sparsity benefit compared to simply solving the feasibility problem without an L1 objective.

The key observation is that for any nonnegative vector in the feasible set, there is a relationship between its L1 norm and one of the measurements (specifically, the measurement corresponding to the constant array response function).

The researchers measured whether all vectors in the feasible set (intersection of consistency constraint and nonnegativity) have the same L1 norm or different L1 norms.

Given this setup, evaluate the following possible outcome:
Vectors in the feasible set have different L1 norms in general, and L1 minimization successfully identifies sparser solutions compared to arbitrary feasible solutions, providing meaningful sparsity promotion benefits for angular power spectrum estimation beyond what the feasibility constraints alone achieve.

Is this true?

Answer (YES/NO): NO